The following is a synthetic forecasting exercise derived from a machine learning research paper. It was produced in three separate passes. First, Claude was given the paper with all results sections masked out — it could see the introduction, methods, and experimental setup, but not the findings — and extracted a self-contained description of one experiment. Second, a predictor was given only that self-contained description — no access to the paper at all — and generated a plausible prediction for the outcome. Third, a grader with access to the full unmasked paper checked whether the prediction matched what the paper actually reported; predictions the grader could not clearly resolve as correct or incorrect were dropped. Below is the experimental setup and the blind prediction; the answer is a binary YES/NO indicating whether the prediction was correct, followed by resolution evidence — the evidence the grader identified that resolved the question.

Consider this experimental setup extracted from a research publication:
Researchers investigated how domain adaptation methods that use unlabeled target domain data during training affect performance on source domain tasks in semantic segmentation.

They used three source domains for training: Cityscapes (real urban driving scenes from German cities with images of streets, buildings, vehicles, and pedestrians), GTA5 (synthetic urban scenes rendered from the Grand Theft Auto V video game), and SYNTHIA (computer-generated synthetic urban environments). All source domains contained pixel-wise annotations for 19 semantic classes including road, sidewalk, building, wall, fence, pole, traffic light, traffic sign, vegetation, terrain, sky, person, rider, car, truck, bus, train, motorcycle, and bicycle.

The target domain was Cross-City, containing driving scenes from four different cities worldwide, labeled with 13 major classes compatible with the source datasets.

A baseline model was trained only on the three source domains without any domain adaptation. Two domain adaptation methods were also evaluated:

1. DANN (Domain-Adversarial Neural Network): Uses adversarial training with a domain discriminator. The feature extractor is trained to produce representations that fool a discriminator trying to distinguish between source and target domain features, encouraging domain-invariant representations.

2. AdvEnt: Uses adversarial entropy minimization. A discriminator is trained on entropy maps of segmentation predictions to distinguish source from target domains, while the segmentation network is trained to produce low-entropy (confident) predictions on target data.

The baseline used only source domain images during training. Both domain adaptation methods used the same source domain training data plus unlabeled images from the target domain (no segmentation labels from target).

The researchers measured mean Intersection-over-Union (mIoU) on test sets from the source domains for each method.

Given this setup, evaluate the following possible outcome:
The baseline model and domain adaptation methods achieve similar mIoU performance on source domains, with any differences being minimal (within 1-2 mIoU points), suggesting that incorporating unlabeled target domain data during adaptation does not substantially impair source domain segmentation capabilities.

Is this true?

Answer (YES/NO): NO